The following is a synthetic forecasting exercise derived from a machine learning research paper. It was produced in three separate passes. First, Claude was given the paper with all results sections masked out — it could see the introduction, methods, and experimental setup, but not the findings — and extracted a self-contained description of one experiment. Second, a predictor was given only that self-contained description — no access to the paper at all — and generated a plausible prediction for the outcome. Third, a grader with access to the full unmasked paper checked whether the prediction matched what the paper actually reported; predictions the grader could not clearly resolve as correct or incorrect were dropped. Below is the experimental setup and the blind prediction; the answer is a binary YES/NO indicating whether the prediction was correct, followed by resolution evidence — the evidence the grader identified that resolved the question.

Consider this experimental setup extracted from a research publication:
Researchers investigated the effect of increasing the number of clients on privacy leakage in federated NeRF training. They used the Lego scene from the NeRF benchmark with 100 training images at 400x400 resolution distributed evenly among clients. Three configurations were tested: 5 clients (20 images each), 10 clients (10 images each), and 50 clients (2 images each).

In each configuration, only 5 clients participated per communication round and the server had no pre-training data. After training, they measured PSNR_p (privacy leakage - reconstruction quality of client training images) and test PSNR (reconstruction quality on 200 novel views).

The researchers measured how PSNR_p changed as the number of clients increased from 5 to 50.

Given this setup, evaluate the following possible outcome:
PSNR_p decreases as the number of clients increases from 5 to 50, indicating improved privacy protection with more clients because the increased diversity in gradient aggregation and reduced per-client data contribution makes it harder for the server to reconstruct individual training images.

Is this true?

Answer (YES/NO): YES